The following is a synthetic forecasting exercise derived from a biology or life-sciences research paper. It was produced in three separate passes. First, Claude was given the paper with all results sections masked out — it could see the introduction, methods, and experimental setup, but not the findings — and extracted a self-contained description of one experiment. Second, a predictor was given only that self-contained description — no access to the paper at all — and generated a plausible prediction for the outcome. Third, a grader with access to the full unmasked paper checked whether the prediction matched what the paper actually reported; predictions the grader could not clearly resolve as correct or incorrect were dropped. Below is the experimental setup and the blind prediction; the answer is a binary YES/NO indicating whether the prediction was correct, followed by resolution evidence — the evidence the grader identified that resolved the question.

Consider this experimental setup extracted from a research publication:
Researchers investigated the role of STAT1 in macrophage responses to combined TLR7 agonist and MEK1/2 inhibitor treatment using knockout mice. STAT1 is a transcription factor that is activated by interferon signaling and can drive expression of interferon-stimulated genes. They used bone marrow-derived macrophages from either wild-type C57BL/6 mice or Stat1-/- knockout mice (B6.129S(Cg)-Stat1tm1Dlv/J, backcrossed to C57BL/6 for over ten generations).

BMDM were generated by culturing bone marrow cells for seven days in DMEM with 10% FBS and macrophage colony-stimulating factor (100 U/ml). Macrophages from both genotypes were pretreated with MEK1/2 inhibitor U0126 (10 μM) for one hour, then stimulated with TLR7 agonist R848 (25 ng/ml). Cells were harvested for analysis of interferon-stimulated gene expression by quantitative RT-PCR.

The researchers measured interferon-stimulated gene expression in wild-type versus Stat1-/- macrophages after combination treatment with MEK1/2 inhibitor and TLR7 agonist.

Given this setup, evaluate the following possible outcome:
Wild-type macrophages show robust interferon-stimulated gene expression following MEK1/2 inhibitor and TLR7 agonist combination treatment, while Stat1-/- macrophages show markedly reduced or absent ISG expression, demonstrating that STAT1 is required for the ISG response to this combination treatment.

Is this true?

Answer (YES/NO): YES